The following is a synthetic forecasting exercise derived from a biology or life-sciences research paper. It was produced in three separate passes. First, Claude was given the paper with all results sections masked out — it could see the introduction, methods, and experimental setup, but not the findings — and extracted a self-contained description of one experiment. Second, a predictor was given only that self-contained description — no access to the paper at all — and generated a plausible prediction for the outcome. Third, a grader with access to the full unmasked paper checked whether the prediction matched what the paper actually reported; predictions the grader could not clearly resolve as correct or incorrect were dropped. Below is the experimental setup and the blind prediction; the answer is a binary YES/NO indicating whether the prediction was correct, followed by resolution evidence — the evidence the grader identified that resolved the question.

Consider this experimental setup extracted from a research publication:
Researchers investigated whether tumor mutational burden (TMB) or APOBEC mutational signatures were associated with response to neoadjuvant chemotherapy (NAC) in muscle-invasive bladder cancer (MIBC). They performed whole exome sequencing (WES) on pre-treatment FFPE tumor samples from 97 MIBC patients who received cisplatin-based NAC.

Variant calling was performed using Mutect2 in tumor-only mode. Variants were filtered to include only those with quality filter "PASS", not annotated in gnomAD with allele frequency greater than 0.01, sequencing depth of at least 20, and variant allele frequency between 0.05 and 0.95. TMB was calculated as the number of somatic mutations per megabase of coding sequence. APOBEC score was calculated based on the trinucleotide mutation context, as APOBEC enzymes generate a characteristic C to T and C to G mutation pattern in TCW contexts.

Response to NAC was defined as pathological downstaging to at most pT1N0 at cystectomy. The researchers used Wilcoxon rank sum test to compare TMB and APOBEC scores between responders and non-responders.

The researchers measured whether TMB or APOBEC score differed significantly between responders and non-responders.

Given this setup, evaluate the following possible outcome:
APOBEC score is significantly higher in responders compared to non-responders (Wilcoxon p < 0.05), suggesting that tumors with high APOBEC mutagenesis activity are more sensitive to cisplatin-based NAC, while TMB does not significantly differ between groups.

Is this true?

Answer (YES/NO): NO